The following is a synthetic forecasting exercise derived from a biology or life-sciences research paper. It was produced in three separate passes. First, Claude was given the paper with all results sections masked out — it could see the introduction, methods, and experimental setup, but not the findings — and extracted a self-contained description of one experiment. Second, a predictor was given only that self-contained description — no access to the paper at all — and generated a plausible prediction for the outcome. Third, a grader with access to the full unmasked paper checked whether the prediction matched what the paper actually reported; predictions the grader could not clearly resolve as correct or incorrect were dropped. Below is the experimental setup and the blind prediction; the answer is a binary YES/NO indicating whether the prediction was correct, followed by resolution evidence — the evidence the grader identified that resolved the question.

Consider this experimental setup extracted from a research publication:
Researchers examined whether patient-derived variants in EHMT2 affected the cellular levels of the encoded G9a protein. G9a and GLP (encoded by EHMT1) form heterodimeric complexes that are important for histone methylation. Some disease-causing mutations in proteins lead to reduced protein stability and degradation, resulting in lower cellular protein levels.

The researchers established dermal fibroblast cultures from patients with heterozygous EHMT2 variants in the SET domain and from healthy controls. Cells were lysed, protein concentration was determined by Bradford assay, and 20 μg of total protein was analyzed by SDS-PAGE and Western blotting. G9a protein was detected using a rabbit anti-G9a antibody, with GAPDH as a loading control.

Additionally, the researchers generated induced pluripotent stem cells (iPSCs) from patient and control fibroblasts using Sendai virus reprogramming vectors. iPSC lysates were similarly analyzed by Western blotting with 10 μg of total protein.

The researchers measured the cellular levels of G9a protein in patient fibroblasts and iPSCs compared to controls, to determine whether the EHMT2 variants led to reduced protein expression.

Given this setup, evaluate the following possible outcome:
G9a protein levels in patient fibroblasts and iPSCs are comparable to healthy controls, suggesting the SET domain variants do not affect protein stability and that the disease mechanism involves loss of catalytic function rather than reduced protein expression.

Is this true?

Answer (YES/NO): YES